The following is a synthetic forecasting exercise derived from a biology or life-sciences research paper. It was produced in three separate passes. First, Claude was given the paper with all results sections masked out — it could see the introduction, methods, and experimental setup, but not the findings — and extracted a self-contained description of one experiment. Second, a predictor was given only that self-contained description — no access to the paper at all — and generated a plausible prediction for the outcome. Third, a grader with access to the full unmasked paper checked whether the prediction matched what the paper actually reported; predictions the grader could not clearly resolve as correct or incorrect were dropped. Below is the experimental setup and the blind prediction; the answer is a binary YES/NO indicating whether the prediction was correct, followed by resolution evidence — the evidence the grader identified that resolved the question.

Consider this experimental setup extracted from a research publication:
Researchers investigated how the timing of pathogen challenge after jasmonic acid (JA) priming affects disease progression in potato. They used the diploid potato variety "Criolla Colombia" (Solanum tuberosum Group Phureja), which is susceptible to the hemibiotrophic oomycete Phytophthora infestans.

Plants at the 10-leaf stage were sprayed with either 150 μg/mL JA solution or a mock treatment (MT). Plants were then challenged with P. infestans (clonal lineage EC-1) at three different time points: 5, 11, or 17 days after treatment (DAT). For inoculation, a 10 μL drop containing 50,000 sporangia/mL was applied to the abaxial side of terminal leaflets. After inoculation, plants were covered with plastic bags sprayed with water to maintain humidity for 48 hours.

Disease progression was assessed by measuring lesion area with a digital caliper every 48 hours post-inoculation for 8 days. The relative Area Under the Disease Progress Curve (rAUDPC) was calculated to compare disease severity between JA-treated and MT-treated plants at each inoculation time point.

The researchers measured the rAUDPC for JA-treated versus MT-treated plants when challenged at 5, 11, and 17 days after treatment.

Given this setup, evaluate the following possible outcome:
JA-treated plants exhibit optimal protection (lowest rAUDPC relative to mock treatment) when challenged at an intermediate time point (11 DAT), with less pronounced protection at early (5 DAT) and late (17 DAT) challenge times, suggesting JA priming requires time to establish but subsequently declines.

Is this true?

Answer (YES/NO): YES